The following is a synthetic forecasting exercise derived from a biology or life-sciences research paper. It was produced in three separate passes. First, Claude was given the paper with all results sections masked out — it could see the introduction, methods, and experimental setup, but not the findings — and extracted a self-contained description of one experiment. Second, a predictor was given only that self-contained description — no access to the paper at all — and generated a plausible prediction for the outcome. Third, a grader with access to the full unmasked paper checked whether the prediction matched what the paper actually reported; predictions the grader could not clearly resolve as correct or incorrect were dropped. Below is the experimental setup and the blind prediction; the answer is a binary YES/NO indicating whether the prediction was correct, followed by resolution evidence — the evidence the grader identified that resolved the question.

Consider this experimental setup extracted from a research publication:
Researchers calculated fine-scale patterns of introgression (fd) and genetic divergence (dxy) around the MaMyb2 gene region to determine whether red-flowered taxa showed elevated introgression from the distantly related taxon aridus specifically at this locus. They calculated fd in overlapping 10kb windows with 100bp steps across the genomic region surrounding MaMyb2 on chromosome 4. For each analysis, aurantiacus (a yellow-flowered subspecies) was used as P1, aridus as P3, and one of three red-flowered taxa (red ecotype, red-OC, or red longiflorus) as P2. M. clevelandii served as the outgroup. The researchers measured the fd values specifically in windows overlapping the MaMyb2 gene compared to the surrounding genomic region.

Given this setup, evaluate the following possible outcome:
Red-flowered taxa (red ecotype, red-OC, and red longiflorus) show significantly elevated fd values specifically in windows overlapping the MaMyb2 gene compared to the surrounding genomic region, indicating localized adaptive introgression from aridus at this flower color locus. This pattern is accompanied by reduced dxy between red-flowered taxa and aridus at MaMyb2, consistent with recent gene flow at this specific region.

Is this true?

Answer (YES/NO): NO